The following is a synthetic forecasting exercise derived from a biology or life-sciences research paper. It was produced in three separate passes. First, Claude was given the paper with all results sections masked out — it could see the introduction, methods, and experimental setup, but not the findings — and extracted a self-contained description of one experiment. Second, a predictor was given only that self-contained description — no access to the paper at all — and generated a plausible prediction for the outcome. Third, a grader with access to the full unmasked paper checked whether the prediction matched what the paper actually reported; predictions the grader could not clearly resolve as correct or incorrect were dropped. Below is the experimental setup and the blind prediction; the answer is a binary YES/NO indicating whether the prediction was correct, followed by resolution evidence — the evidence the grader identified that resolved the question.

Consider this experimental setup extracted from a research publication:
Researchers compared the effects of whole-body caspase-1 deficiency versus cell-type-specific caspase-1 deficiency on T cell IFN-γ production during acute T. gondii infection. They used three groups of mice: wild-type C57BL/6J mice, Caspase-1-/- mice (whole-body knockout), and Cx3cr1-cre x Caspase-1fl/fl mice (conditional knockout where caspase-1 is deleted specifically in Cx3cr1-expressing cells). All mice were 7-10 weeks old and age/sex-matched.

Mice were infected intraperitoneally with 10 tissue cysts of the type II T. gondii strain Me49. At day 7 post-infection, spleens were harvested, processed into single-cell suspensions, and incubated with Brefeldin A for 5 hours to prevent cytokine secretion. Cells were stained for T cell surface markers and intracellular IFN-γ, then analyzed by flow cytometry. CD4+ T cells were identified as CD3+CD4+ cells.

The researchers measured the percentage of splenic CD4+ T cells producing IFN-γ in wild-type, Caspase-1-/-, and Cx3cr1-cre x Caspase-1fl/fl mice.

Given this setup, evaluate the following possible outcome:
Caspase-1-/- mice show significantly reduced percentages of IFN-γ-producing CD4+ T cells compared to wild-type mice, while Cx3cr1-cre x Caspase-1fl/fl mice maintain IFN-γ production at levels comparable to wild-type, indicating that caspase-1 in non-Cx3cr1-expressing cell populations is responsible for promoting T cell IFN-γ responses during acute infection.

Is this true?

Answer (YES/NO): NO